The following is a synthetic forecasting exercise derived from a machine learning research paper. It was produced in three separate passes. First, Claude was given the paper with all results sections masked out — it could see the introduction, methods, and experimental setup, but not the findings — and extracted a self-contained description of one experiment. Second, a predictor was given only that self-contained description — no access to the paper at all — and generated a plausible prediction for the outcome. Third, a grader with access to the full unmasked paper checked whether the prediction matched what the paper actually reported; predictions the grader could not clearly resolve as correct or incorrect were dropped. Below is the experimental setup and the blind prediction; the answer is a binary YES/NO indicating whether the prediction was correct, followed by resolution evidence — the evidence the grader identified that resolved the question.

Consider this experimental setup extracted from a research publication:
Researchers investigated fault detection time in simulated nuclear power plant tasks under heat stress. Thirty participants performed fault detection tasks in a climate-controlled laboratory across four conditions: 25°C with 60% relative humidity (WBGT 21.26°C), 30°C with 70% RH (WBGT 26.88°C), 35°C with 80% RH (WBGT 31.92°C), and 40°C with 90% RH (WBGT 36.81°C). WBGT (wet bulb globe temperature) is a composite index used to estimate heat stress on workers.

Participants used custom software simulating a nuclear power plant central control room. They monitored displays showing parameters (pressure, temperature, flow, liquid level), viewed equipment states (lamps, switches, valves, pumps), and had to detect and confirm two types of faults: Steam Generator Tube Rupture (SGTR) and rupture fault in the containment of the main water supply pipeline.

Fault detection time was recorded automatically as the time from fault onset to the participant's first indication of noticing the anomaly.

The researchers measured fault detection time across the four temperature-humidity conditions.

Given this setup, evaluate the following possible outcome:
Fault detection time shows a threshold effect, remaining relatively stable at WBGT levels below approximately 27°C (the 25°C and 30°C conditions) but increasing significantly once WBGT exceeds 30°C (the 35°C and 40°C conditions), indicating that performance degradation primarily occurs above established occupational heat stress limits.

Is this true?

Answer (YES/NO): NO